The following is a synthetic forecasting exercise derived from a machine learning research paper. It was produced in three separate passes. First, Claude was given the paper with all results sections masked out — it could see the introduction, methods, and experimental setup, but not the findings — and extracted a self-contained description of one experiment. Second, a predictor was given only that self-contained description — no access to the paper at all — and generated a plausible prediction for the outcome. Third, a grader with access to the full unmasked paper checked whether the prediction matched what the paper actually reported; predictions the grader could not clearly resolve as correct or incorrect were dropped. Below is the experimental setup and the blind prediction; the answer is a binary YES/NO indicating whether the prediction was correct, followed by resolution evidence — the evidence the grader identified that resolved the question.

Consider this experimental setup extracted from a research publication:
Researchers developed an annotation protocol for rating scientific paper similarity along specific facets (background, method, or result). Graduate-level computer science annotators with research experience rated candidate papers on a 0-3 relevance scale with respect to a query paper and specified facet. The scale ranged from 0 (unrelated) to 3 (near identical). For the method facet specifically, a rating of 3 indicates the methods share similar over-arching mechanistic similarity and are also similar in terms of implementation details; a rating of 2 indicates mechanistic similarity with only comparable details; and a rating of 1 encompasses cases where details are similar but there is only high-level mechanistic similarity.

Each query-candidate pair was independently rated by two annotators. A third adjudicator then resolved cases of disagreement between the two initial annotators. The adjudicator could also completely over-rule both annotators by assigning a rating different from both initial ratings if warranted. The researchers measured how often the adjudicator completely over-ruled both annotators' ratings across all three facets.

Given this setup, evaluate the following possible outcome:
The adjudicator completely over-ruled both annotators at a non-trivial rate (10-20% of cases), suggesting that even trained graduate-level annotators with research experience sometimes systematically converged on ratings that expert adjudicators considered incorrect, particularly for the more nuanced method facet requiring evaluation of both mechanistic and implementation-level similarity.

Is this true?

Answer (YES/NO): NO